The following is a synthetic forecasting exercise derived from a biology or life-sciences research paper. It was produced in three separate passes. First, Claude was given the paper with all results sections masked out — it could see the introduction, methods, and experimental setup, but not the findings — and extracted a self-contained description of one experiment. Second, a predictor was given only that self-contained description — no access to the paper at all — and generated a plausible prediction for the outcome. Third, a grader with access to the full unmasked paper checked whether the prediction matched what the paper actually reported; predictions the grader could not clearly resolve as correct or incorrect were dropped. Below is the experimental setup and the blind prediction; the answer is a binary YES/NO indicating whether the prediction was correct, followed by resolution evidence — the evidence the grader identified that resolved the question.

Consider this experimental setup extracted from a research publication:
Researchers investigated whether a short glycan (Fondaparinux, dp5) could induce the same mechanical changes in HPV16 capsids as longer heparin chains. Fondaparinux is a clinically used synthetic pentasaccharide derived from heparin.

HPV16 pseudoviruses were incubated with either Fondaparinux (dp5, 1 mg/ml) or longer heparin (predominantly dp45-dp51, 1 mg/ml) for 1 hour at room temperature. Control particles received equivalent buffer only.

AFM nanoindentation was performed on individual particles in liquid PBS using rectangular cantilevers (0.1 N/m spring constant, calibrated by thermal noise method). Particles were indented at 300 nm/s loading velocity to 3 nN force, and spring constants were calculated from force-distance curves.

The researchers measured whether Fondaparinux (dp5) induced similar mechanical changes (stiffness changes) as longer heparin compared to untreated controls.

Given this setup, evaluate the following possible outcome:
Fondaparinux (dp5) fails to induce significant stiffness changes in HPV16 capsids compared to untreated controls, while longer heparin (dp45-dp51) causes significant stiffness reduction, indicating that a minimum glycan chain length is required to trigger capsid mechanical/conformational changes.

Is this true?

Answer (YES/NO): YES